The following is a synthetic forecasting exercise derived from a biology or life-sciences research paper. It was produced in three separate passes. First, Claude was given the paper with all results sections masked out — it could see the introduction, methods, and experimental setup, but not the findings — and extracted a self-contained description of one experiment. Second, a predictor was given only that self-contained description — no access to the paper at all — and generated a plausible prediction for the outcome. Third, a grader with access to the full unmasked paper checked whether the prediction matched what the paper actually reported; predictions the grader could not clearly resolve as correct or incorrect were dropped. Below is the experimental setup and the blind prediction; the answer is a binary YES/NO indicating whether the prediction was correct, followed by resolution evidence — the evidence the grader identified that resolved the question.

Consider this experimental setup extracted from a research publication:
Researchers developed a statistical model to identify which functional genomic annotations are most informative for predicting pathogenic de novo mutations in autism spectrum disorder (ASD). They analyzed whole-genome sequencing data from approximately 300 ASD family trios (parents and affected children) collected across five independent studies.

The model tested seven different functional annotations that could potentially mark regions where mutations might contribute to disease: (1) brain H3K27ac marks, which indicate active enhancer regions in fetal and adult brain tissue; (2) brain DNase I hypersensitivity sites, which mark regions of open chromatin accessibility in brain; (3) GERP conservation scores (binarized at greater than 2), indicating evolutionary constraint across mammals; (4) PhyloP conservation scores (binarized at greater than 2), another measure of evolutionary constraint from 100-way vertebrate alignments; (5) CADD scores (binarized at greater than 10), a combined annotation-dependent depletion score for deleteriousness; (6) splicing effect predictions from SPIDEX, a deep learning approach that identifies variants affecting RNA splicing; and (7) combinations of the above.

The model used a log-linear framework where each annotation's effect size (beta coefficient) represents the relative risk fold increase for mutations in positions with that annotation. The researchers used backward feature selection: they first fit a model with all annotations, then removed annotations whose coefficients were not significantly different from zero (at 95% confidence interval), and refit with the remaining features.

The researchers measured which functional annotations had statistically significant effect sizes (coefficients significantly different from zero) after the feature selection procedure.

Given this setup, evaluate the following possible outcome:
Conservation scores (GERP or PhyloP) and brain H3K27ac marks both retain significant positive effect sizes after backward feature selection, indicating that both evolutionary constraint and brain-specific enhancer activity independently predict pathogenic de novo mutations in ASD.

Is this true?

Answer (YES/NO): NO